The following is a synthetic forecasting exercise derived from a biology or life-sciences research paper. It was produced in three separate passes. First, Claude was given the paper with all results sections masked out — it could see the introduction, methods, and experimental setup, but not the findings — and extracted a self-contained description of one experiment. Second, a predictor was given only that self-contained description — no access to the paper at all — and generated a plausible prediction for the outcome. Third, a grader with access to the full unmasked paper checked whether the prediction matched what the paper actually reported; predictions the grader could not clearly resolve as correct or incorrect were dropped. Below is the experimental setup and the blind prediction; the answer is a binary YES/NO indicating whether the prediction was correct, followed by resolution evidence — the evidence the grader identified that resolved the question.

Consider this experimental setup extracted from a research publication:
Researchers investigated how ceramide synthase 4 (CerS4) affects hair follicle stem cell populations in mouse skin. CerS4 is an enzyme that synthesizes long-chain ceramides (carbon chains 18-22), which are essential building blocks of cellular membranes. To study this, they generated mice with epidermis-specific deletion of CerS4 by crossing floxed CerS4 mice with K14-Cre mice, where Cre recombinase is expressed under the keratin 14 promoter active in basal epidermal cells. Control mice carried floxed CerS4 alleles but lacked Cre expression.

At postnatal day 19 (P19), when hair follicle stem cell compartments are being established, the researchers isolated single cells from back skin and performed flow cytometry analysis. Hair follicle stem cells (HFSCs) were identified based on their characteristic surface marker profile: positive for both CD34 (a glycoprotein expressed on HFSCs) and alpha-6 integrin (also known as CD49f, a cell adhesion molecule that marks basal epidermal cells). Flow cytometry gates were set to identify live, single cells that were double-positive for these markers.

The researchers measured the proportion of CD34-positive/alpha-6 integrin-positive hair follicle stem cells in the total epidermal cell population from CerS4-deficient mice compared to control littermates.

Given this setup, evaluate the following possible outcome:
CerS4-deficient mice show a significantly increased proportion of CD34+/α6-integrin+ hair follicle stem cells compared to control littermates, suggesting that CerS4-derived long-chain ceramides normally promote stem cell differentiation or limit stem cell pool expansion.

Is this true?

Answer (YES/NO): NO